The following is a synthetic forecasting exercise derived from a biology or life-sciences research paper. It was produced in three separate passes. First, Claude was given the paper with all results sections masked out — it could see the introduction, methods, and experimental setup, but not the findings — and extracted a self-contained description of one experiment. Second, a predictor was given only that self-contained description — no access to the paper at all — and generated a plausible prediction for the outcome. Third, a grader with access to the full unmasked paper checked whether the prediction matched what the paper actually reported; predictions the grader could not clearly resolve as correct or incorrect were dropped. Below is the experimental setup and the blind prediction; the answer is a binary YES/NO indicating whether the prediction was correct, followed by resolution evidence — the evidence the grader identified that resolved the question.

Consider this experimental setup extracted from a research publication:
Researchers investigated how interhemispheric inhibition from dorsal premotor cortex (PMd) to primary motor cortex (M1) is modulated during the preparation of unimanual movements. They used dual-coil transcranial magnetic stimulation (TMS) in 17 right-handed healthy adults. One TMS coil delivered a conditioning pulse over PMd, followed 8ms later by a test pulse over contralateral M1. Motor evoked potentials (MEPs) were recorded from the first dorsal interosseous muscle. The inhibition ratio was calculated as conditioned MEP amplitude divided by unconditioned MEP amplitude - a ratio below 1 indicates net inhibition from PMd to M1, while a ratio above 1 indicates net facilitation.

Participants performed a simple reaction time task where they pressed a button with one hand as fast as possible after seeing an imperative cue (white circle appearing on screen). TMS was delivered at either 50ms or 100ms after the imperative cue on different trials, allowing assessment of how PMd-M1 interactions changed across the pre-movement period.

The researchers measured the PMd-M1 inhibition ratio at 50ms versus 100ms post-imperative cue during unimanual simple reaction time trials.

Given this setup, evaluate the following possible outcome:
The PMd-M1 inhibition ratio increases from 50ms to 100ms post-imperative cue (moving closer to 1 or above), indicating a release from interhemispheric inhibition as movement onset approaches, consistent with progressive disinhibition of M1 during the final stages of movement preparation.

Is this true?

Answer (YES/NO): NO